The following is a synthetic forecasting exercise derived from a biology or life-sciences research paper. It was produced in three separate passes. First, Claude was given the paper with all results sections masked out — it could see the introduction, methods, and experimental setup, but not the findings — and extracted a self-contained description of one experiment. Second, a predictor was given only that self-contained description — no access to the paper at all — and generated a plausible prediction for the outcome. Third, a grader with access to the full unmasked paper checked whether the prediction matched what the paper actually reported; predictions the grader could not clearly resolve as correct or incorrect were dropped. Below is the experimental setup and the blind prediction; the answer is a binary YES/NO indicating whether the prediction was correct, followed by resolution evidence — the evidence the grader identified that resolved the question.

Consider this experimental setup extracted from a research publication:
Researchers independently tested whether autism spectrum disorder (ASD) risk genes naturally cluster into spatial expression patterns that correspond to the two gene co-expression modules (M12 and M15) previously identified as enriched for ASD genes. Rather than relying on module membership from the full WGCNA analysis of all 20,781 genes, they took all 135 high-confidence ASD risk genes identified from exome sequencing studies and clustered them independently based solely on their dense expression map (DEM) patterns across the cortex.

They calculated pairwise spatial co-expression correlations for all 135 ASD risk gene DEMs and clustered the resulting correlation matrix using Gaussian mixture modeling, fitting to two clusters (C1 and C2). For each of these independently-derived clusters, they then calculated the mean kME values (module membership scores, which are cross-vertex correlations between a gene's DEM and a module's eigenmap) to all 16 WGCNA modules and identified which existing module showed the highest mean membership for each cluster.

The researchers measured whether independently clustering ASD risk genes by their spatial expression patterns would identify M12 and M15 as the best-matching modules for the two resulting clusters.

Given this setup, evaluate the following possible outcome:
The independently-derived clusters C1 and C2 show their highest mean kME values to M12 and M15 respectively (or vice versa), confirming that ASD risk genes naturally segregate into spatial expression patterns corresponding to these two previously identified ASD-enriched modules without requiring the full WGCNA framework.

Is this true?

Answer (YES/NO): YES